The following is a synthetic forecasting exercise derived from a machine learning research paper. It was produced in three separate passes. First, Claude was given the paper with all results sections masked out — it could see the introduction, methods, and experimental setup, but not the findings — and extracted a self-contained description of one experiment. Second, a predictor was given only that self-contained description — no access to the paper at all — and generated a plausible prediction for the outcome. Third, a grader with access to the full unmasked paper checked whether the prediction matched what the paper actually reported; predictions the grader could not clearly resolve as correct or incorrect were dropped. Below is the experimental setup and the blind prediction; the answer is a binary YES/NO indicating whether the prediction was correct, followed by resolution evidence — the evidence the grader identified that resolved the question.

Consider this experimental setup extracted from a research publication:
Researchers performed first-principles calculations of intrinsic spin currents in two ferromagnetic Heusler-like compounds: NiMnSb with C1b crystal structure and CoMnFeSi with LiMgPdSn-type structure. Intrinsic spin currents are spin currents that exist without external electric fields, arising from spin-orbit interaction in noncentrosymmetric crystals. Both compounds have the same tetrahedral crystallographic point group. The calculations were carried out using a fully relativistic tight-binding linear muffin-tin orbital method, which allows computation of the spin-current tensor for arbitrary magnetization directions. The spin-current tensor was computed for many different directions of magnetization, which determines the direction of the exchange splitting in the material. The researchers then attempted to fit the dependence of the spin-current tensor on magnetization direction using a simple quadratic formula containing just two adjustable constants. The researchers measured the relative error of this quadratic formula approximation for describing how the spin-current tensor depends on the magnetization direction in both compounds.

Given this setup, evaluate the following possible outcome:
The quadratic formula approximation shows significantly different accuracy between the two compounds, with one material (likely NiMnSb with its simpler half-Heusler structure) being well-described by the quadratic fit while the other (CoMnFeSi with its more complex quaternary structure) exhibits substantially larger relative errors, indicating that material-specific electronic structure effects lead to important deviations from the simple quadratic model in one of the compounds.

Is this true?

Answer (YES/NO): NO